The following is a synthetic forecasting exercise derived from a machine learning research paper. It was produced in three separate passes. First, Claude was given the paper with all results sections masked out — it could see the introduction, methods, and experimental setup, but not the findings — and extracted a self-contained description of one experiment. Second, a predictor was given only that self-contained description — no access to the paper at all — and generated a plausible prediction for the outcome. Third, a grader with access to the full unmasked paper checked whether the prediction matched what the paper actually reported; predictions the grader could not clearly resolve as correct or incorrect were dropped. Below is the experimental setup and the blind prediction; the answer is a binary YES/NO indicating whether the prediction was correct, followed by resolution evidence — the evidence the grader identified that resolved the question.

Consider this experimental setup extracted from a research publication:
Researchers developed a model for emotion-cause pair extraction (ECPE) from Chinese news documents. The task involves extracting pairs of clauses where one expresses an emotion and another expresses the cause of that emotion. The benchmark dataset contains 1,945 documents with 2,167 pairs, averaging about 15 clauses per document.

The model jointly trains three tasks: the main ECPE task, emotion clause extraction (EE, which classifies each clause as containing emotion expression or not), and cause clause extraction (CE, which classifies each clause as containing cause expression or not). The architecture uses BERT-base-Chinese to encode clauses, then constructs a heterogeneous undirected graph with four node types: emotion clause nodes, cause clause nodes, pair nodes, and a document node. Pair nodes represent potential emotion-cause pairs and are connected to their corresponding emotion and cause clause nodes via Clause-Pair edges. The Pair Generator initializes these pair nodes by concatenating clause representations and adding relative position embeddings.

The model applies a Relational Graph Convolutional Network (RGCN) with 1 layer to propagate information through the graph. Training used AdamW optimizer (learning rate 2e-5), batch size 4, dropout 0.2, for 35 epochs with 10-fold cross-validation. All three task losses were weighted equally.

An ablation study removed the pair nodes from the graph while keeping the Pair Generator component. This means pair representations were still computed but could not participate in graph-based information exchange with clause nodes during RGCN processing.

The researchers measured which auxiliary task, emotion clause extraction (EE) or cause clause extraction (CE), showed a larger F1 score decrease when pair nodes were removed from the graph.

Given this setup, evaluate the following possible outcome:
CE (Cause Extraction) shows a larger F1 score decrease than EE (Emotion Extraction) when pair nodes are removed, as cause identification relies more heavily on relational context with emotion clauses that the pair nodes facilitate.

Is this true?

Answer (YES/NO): YES